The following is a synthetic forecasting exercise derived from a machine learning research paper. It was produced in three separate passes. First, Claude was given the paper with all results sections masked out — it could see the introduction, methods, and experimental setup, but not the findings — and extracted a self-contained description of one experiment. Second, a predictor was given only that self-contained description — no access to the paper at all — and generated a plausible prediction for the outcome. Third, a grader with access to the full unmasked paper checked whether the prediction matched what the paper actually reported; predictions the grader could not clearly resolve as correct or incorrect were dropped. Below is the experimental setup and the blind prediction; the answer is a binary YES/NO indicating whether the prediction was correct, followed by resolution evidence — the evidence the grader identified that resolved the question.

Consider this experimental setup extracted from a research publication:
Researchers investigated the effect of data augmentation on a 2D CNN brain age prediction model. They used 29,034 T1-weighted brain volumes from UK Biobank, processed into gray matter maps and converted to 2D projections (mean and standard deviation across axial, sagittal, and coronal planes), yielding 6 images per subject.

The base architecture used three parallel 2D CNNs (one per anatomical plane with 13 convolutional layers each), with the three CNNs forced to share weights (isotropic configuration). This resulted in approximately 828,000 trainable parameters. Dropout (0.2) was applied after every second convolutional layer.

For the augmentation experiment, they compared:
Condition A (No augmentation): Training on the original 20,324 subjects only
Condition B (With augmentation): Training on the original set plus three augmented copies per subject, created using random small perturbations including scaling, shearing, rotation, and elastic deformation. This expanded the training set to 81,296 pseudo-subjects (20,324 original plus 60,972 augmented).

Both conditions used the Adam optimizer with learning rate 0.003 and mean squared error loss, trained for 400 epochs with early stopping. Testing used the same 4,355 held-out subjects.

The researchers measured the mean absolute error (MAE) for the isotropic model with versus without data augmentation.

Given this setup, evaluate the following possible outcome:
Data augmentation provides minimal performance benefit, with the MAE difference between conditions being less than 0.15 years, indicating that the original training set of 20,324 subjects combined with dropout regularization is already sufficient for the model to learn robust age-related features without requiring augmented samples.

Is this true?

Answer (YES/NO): NO